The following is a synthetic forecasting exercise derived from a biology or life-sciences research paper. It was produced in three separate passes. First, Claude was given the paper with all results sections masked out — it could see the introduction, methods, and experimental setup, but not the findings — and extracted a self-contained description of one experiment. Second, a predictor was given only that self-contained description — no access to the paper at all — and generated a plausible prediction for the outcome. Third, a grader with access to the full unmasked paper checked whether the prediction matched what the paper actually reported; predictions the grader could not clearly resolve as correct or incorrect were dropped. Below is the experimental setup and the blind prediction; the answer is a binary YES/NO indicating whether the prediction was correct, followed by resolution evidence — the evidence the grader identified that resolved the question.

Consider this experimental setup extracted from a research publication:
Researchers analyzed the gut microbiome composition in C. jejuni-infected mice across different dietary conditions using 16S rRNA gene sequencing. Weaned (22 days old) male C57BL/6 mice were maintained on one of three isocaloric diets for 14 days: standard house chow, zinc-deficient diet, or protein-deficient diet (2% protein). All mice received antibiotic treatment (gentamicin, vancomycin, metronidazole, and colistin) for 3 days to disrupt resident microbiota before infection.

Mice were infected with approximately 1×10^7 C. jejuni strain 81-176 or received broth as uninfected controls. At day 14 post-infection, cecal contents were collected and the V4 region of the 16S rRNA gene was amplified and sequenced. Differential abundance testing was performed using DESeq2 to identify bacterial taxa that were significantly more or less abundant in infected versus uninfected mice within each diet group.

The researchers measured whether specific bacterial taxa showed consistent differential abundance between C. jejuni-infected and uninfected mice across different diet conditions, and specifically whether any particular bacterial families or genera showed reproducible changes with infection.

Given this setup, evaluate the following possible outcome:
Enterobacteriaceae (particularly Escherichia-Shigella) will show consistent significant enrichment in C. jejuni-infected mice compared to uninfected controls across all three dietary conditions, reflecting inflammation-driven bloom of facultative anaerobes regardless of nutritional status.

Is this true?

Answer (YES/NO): NO